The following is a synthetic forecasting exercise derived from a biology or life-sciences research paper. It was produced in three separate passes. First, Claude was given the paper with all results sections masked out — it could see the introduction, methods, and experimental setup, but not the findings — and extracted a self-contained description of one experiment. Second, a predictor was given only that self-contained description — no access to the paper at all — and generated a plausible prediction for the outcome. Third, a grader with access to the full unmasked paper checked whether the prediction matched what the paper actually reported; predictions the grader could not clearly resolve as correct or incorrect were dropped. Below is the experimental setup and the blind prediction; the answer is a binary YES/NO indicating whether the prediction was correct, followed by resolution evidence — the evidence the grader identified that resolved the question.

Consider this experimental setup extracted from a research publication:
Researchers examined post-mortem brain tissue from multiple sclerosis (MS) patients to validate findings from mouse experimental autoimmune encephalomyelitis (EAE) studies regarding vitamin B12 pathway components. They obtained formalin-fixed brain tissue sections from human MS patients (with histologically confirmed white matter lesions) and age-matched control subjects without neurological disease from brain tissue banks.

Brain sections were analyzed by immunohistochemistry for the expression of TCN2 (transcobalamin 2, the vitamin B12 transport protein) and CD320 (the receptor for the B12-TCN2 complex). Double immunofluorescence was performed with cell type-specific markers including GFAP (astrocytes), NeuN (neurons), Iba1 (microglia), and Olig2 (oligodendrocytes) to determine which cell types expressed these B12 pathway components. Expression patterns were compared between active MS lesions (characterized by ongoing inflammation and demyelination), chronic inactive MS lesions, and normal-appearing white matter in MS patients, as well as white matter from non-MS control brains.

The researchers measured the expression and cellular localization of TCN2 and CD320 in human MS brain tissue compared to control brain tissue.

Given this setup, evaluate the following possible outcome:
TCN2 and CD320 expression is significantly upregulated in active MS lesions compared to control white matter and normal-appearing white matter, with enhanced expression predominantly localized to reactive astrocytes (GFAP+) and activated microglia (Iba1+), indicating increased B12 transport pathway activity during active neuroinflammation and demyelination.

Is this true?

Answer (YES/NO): NO